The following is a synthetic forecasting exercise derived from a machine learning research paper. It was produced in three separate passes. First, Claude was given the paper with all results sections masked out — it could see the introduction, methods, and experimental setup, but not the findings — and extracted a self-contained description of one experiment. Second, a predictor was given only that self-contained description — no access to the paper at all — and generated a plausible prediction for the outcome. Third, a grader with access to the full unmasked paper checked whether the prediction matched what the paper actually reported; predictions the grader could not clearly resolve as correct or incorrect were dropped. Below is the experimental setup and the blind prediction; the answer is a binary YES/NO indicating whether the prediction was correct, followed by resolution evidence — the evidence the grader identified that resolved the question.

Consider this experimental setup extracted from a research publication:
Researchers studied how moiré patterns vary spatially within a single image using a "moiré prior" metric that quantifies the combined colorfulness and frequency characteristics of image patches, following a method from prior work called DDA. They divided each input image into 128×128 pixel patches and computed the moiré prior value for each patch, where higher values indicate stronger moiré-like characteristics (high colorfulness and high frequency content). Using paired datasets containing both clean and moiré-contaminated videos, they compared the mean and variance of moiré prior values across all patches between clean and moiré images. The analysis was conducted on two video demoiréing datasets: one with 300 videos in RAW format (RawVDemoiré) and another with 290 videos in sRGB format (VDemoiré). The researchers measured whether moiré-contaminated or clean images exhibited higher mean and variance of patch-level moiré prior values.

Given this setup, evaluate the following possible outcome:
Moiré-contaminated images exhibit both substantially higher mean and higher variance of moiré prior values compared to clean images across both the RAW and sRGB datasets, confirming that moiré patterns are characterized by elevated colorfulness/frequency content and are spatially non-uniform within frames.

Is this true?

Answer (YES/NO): NO